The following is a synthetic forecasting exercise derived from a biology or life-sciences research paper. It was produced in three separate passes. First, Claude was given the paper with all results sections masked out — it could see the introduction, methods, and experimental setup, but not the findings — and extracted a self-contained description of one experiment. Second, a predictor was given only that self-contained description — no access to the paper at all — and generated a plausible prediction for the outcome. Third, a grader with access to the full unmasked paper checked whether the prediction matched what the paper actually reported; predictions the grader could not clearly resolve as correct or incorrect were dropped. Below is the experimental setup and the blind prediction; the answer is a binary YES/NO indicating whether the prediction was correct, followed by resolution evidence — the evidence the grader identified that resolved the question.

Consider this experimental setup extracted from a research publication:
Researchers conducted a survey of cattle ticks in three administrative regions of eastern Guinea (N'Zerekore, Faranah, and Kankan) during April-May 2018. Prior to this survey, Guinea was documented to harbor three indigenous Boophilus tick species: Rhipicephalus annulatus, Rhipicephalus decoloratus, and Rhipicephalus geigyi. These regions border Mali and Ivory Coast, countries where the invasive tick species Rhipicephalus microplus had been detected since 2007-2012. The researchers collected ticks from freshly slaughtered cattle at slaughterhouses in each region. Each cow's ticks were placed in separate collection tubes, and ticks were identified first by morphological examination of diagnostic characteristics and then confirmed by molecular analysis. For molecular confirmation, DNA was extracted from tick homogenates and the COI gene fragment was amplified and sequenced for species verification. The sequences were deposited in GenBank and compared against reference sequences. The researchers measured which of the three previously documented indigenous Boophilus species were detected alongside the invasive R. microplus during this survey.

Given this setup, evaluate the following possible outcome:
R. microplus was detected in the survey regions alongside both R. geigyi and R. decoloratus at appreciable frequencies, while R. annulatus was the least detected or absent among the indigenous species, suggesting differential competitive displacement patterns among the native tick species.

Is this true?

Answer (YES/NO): NO